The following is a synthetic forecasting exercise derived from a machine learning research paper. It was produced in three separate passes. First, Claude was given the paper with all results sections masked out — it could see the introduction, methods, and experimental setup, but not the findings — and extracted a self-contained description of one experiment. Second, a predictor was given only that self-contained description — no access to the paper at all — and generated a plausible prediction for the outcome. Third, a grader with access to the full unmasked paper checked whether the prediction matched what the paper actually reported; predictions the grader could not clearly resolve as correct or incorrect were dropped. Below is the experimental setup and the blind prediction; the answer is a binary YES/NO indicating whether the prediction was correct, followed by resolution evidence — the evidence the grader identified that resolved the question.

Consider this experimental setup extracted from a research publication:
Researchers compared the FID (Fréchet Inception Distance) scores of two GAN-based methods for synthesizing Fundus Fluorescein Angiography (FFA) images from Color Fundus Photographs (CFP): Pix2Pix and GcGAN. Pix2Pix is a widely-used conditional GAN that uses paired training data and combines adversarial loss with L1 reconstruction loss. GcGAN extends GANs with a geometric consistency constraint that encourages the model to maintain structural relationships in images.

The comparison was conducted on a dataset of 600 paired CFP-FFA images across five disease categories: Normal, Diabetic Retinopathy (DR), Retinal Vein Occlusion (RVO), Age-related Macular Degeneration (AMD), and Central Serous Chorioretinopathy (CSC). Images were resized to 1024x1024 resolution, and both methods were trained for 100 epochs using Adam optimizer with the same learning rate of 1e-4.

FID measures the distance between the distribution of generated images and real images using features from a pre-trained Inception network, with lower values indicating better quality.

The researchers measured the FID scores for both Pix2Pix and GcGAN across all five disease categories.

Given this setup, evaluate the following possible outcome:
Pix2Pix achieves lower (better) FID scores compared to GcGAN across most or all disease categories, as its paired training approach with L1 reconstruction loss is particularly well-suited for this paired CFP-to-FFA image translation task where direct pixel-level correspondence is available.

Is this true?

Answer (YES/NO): NO